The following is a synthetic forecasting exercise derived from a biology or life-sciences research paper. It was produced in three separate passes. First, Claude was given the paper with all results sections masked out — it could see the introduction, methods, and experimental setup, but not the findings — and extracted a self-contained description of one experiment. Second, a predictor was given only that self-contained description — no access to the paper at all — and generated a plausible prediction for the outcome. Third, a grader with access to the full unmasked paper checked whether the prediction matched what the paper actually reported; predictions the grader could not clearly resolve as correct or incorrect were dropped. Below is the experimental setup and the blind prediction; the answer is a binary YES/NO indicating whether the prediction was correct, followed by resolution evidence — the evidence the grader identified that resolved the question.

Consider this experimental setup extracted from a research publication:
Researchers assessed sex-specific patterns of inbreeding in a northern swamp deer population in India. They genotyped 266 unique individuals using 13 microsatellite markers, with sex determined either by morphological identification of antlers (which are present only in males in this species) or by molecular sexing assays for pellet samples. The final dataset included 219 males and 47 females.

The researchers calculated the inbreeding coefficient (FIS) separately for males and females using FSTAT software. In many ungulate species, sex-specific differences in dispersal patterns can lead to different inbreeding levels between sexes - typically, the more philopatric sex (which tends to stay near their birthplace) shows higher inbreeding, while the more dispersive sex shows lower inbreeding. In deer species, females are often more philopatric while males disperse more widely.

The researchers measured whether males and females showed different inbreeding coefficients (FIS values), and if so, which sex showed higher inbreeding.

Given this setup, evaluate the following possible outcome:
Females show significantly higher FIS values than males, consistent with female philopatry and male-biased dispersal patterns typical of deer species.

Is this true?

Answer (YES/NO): NO